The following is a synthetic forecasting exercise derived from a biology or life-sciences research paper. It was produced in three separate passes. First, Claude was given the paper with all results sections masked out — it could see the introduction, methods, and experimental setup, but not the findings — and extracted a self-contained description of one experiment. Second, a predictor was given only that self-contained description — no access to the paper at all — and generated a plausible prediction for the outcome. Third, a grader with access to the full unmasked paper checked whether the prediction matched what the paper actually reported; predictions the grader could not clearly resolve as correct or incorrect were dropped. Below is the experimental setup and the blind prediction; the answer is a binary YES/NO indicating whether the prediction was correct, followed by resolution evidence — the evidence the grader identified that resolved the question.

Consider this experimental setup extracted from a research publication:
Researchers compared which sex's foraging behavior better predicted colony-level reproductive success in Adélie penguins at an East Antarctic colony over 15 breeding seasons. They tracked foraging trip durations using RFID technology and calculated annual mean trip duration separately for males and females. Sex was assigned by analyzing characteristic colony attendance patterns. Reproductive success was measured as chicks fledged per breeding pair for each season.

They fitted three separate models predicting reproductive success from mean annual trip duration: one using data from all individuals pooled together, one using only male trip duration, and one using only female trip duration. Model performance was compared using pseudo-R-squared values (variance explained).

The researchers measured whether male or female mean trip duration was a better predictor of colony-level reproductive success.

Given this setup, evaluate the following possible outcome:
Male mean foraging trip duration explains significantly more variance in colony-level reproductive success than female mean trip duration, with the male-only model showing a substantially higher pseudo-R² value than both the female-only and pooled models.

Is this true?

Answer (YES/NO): NO